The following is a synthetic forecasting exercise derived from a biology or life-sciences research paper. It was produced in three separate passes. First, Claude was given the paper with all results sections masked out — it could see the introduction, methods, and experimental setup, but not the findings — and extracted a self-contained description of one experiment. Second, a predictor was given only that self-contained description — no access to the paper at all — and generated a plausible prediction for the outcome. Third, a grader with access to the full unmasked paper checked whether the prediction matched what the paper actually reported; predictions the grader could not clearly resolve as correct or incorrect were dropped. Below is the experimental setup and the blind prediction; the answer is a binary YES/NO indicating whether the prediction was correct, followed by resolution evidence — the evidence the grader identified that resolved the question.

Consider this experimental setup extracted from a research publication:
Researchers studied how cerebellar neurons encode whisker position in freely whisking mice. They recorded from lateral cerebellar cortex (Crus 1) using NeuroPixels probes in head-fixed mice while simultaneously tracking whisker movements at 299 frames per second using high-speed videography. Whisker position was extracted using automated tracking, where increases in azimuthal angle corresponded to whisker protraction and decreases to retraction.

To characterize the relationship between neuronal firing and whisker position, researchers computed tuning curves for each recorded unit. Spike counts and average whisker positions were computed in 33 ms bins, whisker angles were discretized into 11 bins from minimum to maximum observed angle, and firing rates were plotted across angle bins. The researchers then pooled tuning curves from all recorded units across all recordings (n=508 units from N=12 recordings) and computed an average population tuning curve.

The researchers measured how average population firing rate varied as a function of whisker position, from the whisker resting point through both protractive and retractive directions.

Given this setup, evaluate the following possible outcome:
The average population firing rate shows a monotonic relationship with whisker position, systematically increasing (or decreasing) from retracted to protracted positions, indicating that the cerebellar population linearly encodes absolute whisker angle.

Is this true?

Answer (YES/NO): NO